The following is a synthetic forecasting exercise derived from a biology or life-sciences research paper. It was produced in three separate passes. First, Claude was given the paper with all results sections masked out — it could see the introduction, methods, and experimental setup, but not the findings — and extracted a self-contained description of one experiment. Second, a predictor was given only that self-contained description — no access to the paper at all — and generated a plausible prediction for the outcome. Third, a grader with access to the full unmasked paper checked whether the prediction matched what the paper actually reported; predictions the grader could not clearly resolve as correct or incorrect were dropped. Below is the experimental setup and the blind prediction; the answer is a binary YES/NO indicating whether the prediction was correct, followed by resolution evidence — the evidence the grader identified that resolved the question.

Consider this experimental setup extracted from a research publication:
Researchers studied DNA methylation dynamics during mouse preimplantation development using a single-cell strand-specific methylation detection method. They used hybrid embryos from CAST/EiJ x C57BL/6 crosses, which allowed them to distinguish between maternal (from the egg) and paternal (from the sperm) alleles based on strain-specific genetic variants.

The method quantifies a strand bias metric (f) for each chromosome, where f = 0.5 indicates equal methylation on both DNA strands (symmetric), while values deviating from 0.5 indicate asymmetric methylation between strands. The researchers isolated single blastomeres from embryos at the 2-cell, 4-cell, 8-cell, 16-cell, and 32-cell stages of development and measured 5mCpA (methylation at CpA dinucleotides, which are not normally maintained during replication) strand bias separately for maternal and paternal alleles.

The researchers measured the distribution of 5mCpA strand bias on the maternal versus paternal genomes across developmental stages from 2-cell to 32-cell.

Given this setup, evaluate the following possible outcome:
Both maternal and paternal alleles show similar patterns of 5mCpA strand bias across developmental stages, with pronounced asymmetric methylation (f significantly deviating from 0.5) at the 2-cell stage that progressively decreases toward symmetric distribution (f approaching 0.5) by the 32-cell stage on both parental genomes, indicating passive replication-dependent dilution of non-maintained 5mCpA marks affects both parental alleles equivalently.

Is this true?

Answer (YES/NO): NO